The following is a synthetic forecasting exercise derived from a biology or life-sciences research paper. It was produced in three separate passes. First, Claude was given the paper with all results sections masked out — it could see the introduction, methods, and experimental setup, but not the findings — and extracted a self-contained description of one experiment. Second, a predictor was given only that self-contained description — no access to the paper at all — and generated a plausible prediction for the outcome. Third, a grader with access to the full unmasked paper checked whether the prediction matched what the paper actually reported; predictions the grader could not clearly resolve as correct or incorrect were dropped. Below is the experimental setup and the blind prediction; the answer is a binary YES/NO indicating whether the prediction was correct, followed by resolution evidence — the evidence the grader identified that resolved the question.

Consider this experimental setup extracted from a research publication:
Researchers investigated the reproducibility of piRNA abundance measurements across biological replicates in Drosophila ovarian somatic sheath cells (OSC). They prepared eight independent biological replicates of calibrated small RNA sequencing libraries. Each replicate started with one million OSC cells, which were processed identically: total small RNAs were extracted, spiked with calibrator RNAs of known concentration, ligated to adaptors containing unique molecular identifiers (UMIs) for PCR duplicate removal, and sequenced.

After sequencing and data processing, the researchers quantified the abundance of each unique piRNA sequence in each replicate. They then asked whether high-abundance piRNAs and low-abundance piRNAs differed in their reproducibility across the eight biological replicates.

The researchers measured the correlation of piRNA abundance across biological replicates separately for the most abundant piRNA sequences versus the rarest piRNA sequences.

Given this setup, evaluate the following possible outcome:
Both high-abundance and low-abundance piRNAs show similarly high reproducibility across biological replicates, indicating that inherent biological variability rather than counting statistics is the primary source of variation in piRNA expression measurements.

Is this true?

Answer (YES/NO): NO